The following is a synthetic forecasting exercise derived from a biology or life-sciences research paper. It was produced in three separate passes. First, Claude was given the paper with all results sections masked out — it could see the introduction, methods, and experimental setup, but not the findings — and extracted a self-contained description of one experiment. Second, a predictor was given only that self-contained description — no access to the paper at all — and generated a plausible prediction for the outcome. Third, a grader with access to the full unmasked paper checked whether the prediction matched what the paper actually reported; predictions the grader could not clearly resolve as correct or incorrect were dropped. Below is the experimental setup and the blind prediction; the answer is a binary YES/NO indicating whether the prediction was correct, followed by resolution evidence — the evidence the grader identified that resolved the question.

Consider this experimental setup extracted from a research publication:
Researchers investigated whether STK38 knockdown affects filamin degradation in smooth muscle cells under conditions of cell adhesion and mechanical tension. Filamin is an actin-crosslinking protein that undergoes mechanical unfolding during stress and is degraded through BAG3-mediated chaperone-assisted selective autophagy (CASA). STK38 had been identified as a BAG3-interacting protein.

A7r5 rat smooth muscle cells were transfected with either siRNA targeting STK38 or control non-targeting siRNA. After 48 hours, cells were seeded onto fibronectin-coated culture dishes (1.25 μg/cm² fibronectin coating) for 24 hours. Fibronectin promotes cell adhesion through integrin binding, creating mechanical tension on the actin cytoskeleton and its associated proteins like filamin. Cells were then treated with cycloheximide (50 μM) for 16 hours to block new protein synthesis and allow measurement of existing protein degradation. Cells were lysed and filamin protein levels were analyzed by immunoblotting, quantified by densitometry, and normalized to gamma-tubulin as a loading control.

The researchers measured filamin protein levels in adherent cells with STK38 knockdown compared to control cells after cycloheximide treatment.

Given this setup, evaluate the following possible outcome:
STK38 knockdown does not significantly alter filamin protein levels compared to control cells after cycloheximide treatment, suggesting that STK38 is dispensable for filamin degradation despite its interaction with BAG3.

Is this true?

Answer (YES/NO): NO